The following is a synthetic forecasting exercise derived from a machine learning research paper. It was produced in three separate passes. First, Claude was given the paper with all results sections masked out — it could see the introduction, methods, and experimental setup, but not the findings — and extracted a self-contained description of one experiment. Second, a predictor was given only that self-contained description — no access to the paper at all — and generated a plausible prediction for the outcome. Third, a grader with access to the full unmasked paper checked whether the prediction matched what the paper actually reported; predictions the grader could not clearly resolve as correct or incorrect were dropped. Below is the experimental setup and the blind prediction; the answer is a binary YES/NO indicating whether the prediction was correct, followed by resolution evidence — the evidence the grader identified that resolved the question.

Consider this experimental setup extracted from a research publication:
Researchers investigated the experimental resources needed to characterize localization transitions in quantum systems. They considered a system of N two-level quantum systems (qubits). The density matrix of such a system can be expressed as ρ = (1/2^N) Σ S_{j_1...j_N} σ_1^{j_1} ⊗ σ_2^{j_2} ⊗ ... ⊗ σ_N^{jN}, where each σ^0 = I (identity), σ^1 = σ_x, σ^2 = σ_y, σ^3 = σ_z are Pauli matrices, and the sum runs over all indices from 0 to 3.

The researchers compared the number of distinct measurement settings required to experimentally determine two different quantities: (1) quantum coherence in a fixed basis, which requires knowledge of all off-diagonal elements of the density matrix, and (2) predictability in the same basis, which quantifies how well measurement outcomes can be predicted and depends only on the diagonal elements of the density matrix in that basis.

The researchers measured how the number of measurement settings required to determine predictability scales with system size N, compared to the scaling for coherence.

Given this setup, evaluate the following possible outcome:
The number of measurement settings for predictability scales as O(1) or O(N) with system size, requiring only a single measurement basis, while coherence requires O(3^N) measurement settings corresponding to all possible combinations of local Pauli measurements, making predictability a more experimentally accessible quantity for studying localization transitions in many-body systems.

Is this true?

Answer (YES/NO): NO